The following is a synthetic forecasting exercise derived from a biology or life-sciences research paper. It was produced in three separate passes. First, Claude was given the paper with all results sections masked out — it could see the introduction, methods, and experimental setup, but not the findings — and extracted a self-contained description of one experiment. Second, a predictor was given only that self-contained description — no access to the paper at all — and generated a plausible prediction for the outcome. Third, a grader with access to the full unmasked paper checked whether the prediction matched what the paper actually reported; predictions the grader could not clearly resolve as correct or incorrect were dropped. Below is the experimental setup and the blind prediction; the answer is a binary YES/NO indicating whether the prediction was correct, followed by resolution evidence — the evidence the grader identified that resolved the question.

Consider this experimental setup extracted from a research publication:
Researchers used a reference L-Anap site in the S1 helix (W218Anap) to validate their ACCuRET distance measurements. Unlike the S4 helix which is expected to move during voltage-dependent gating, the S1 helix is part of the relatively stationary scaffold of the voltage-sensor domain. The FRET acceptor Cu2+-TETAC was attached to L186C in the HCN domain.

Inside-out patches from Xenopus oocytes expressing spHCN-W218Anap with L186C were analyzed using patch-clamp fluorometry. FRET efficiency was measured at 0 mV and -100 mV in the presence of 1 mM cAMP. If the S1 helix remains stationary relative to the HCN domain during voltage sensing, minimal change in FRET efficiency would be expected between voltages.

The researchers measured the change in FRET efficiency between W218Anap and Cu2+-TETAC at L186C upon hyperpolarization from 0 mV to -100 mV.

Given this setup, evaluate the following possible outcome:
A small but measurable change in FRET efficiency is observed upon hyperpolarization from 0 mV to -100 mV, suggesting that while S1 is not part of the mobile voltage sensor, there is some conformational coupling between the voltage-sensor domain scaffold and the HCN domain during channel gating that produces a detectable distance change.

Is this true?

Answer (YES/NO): YES